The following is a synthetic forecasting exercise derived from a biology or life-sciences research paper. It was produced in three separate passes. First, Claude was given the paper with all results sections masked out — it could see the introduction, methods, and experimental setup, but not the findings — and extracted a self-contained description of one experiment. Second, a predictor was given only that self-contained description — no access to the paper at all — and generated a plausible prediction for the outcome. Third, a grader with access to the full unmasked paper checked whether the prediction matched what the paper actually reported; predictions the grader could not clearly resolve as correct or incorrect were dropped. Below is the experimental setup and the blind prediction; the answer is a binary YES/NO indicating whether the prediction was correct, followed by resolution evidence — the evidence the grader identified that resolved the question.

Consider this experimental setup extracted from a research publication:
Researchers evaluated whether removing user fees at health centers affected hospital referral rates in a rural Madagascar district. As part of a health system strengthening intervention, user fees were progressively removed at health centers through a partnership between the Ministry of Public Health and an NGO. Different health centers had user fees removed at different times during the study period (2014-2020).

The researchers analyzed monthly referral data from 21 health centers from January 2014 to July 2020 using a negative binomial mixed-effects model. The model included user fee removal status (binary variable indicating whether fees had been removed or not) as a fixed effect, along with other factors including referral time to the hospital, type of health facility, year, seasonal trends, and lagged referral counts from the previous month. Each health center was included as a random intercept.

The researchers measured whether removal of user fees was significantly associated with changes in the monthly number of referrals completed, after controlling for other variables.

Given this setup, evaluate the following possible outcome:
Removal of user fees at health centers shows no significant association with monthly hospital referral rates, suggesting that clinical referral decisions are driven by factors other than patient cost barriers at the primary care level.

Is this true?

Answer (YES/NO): NO